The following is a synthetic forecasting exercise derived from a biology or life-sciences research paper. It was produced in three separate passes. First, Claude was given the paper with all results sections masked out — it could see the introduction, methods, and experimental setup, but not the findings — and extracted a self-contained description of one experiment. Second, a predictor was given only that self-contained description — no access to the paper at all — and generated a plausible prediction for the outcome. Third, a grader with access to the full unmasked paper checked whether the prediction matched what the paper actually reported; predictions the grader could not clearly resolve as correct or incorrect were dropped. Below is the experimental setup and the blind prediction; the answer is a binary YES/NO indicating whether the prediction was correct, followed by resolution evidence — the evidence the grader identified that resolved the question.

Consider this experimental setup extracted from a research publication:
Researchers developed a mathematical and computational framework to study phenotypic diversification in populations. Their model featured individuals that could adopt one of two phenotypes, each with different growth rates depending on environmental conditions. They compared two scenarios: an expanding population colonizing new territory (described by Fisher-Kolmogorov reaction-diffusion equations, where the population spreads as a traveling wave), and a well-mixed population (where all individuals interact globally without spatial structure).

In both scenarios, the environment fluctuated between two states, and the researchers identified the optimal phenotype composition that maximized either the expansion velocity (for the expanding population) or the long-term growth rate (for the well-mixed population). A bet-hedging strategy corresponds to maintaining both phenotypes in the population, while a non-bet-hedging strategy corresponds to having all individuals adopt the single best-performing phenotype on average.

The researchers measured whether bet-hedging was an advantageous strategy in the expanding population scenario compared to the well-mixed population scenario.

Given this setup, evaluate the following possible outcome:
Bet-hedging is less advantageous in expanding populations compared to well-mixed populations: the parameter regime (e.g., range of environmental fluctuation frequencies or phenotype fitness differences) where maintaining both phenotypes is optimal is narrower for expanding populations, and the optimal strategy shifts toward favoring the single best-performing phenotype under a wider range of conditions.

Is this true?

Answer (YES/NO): NO